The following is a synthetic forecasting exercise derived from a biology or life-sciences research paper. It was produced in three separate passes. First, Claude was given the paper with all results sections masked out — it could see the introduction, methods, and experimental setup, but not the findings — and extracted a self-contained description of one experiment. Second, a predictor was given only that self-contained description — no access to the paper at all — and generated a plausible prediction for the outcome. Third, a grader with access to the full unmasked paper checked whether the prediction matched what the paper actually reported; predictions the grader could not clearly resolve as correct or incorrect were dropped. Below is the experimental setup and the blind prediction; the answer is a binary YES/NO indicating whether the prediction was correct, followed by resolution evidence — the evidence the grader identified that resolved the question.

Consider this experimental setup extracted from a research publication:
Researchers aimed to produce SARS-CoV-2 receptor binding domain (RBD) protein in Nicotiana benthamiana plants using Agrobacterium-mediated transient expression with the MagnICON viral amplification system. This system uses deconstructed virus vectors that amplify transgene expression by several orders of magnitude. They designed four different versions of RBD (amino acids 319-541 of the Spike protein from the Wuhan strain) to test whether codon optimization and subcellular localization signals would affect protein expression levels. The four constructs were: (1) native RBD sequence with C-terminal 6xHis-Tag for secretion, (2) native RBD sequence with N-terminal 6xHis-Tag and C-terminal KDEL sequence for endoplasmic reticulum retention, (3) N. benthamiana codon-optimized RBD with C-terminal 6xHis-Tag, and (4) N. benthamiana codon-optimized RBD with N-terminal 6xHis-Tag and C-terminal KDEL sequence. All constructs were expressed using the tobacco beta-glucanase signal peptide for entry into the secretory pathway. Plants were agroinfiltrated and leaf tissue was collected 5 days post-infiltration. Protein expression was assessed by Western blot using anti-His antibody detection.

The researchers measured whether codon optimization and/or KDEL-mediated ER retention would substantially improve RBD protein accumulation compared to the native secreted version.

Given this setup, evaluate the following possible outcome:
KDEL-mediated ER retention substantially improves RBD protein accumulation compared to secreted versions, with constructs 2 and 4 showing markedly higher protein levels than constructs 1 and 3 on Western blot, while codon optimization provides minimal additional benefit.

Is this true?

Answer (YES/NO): NO